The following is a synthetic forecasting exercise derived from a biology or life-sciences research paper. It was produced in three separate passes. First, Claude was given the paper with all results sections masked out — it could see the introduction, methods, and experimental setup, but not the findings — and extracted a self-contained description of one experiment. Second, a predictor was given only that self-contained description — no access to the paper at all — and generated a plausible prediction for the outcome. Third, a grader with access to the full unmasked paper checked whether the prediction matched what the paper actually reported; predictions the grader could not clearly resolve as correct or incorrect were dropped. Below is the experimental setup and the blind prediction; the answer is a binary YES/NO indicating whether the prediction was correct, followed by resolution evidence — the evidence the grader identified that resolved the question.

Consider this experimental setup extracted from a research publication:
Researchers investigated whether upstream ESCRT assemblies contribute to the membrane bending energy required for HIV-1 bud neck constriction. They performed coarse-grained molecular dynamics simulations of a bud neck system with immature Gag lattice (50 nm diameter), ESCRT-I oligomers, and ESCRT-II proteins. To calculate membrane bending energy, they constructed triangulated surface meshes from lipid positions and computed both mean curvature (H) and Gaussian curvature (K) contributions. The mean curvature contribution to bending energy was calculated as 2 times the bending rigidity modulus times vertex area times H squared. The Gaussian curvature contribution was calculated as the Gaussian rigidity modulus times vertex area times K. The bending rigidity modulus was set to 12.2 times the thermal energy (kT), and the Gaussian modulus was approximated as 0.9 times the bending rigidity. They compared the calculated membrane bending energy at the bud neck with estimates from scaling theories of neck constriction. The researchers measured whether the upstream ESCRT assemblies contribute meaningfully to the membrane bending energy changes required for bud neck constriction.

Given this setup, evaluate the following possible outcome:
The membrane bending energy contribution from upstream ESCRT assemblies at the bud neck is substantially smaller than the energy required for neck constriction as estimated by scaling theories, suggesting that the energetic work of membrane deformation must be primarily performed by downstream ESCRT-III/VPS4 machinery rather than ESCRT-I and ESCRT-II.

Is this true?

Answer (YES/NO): YES